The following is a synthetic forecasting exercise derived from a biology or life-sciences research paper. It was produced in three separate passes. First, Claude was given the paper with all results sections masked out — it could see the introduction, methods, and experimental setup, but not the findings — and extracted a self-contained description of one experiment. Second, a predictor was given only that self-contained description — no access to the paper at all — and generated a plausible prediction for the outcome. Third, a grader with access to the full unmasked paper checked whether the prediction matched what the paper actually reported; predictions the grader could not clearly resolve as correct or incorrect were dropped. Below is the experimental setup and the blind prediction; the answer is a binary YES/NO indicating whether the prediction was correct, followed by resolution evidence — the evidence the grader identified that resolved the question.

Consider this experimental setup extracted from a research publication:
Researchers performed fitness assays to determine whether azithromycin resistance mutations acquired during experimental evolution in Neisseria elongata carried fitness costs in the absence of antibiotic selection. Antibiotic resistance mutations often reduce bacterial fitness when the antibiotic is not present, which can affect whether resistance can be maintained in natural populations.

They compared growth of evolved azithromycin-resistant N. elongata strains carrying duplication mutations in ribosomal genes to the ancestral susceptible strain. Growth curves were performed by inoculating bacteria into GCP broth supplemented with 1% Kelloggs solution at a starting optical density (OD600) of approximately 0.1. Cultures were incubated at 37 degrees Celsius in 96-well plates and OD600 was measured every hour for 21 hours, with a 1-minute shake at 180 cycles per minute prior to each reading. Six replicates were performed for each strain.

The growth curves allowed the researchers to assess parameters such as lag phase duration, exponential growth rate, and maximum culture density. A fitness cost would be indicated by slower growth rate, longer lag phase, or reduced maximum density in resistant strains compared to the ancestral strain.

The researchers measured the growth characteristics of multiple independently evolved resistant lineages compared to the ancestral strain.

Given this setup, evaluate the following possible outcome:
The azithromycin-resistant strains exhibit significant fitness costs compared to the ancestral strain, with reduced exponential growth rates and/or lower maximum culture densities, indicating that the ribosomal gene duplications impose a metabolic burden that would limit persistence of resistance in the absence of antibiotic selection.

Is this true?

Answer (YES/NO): NO